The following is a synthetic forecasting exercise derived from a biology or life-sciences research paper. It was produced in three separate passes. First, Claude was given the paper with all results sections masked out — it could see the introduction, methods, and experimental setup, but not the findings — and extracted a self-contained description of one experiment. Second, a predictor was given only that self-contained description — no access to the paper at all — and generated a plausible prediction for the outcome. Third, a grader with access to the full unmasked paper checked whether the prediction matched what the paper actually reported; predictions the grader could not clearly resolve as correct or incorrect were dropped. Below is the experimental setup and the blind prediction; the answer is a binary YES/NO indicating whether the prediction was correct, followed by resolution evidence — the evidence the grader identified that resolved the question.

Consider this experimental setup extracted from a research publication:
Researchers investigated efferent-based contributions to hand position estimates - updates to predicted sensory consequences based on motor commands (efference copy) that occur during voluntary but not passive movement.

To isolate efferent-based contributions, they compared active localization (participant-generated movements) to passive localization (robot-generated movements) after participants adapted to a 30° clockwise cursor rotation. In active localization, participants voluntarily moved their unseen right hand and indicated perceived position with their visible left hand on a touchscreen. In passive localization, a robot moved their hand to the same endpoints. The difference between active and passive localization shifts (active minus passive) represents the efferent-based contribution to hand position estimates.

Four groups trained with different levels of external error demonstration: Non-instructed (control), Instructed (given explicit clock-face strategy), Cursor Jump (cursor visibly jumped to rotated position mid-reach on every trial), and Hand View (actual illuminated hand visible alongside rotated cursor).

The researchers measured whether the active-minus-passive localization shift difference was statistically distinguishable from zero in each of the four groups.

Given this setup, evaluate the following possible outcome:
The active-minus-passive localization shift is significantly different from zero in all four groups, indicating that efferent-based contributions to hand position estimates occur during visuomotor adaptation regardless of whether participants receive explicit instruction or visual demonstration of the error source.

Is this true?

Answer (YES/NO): NO